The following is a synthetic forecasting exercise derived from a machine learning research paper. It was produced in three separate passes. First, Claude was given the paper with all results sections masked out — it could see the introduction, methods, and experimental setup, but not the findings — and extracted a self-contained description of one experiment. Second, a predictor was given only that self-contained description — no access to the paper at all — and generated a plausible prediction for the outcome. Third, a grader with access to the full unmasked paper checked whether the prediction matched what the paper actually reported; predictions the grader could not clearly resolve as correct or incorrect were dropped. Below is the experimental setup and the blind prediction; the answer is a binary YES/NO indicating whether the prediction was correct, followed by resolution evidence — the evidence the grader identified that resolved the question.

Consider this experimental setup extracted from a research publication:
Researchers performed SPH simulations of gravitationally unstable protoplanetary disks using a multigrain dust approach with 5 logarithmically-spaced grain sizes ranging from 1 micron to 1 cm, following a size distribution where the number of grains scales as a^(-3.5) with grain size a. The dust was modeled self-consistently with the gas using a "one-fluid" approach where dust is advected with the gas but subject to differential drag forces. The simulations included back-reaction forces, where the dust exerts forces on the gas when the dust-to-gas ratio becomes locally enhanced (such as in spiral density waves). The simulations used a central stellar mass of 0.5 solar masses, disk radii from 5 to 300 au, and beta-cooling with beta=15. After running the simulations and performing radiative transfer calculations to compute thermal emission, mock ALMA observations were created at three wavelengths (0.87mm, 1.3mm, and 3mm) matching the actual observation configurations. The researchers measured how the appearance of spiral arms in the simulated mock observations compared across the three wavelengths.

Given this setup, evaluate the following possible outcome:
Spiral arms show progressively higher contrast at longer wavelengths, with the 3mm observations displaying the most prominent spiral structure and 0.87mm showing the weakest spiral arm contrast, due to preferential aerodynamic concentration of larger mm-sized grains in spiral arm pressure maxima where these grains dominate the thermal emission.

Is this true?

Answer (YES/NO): NO